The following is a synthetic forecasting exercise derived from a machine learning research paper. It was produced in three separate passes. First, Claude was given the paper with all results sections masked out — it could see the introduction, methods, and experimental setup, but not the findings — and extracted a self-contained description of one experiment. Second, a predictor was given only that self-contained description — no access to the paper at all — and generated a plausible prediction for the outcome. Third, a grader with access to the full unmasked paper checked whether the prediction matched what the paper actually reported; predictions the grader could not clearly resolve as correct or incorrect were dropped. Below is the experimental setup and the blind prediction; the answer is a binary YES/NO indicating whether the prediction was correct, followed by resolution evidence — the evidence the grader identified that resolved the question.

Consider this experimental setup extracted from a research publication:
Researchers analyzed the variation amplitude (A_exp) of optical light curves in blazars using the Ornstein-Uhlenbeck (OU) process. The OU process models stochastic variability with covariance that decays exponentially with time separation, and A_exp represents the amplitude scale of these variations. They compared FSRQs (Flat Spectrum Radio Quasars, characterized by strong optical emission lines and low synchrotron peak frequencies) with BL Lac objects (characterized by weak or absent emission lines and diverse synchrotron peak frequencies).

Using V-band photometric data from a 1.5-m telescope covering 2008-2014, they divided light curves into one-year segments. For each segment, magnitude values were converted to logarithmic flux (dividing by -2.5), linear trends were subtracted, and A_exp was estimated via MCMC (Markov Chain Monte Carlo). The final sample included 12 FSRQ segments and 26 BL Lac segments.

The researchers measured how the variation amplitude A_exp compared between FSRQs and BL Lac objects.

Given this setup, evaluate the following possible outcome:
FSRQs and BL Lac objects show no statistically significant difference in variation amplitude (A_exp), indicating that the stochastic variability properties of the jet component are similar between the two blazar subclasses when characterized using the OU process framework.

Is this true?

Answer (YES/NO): NO